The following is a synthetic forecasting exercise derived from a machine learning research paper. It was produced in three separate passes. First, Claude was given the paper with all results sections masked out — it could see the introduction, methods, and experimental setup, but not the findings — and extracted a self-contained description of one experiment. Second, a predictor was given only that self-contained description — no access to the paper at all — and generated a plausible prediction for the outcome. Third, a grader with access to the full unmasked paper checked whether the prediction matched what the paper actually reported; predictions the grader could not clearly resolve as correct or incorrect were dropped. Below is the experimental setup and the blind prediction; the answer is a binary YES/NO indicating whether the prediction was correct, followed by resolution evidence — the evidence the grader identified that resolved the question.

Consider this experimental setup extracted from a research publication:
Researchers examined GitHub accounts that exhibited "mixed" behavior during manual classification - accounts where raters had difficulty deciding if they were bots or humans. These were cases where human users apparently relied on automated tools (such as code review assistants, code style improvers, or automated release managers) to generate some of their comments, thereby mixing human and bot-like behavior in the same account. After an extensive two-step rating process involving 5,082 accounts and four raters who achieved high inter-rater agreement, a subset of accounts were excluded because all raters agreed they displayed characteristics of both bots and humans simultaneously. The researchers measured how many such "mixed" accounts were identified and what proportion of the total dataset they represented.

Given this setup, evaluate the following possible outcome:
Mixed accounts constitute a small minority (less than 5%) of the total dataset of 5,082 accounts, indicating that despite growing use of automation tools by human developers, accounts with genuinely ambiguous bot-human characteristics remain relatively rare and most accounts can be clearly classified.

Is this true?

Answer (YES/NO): YES